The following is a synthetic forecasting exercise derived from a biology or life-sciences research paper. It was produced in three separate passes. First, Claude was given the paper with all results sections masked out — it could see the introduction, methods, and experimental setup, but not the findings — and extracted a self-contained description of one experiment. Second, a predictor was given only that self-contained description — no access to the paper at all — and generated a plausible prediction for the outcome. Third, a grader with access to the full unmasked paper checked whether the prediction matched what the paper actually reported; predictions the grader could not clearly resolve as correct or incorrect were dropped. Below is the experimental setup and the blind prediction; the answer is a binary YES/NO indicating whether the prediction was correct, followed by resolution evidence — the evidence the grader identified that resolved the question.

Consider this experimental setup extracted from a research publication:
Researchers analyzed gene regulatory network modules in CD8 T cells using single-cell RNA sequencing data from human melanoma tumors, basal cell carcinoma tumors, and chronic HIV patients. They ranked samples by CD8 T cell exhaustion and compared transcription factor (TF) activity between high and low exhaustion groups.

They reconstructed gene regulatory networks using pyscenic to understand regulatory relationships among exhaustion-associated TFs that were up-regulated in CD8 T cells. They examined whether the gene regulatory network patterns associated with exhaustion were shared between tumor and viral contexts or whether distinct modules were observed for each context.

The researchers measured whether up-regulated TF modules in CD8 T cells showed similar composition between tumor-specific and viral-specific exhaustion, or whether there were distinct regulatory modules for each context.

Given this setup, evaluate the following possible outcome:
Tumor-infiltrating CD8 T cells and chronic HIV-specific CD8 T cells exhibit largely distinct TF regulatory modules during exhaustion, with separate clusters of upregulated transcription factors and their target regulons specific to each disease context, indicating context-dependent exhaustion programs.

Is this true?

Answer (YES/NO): YES